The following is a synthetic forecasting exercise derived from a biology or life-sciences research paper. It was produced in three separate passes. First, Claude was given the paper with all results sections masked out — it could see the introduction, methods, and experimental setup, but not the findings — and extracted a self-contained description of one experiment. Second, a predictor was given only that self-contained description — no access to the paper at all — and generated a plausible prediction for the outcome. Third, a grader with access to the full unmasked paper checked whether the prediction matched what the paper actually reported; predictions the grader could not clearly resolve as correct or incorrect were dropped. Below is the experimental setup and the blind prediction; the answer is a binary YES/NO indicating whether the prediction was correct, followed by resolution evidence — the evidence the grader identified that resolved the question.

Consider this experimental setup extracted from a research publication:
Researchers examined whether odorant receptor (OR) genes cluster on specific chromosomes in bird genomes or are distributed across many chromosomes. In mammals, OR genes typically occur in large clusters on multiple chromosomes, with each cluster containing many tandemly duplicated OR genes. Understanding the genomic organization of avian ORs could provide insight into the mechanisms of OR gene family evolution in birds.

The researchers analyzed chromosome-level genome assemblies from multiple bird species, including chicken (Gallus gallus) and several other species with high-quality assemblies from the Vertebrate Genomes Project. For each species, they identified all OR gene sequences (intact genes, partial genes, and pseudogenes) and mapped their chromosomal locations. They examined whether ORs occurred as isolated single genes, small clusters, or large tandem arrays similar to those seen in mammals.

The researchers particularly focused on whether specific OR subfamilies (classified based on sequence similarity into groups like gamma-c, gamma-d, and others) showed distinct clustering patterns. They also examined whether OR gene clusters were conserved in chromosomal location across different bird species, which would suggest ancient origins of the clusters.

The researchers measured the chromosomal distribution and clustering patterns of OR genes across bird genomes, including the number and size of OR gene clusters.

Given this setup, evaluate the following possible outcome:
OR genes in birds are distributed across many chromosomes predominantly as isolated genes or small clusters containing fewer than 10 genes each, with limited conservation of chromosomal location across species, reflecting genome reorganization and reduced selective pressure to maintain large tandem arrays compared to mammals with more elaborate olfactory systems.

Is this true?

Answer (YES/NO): NO